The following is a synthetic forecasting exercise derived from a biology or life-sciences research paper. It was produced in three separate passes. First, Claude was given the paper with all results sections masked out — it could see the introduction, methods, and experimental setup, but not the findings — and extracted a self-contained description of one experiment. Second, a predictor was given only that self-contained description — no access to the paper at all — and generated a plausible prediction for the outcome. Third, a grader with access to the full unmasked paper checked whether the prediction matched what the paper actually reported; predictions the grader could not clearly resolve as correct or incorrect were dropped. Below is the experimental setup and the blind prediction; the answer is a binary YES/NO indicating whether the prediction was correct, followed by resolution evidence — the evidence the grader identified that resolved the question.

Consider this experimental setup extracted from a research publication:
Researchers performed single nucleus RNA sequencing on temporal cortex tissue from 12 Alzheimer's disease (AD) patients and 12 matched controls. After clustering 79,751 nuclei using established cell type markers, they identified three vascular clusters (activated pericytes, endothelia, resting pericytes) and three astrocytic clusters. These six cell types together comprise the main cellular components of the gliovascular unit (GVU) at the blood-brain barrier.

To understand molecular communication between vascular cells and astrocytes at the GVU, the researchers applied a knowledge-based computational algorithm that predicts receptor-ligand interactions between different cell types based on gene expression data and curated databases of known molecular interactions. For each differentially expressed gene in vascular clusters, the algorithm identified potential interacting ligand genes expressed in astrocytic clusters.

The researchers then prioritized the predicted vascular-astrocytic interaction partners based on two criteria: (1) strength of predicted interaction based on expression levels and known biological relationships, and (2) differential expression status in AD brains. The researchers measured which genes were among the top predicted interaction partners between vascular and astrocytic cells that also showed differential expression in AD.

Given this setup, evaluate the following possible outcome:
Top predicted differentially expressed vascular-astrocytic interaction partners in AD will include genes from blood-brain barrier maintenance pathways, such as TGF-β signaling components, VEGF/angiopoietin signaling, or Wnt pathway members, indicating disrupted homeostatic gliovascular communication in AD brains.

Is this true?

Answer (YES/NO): YES